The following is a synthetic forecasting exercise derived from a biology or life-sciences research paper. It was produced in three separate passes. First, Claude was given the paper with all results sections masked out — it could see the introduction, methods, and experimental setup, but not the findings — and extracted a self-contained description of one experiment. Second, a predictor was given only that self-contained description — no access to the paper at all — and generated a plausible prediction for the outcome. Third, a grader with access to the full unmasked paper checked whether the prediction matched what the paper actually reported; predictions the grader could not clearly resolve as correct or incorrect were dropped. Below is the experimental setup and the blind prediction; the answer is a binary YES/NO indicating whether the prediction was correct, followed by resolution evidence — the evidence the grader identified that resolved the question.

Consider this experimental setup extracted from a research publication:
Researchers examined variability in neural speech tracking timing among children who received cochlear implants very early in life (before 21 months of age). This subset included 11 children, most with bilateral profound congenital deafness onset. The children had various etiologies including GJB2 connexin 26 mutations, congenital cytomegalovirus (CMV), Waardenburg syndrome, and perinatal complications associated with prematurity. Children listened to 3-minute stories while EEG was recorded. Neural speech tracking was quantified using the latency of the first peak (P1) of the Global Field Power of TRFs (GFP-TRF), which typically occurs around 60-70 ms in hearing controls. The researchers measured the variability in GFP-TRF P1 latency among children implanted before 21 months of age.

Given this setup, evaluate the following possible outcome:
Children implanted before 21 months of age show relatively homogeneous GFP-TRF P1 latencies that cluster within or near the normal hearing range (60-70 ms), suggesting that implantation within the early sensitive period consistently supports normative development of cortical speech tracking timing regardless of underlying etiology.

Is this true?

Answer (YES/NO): NO